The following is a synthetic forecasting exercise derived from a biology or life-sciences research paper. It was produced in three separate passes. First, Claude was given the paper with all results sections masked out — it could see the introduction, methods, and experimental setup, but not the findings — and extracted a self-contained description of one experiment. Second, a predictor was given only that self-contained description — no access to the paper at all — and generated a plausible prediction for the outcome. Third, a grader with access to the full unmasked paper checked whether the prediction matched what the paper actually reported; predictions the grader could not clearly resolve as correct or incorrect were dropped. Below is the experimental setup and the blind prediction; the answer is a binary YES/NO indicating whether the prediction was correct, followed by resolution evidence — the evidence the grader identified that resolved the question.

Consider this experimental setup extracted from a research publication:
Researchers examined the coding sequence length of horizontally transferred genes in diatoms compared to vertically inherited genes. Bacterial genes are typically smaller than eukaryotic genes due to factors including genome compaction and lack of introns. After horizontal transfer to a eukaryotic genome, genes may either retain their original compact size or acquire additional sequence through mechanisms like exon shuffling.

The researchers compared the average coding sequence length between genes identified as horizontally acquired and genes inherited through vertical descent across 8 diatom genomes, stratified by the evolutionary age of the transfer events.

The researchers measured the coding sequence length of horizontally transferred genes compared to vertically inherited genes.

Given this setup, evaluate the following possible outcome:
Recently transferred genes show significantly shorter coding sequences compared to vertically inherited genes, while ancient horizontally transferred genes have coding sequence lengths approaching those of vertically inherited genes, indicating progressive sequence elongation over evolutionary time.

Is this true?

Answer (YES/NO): NO